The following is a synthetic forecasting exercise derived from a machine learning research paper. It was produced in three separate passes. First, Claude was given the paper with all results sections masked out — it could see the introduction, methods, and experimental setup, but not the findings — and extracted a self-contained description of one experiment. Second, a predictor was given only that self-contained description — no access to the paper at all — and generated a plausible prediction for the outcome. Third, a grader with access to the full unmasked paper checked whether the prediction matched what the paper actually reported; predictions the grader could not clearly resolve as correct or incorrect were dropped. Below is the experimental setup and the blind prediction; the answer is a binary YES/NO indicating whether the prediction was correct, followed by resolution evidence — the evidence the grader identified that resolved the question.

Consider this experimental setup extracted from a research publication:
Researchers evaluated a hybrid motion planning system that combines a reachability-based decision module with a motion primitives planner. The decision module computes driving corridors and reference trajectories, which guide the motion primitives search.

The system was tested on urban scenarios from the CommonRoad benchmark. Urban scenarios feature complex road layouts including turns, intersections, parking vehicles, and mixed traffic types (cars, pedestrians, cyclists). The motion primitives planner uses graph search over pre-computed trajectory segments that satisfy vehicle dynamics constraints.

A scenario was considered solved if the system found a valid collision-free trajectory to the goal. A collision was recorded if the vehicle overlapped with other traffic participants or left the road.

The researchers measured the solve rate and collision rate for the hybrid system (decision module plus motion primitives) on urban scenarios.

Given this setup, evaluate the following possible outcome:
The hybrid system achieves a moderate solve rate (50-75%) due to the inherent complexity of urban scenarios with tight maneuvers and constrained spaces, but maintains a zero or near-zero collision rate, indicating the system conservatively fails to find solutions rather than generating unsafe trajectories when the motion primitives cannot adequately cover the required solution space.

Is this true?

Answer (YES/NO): NO